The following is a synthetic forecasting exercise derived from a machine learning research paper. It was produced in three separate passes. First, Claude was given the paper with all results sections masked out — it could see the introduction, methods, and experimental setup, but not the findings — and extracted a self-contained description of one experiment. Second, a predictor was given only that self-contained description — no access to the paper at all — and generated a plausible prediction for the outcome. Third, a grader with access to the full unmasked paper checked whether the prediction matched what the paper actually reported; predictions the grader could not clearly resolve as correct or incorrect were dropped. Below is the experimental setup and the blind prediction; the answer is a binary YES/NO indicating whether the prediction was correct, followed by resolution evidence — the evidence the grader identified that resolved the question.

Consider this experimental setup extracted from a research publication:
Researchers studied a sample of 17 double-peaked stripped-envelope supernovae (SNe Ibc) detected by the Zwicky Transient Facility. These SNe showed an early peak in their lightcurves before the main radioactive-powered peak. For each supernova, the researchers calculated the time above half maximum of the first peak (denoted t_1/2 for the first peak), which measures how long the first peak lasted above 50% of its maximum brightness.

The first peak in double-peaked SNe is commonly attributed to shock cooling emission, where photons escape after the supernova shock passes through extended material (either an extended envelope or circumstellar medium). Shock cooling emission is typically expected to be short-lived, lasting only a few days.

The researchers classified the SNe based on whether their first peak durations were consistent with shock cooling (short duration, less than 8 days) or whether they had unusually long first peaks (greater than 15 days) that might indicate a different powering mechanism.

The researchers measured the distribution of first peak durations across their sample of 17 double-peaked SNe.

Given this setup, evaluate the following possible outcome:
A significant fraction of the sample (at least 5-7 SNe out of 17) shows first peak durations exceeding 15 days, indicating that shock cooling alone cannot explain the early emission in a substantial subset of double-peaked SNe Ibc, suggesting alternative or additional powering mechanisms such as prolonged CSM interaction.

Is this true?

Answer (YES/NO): NO